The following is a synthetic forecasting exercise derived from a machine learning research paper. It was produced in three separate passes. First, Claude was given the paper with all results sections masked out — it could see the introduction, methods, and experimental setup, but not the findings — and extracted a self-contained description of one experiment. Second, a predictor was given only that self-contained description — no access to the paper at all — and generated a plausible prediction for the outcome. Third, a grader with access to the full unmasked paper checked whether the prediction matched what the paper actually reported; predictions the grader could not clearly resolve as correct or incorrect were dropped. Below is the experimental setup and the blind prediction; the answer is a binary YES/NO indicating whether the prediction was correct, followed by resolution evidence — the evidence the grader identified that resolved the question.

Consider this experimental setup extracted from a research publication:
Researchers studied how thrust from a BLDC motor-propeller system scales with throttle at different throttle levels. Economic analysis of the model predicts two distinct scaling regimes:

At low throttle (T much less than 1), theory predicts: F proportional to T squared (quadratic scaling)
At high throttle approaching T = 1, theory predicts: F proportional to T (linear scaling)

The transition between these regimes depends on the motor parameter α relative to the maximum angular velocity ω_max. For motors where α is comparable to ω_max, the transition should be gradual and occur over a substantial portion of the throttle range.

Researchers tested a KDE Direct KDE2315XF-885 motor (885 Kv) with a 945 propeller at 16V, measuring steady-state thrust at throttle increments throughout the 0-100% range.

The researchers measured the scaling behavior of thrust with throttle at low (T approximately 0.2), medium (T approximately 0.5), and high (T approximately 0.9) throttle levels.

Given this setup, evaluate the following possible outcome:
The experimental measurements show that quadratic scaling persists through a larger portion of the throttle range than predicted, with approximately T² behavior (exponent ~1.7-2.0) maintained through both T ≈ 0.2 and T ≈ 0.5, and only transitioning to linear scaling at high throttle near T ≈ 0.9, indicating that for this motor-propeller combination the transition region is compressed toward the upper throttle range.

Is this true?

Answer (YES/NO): NO